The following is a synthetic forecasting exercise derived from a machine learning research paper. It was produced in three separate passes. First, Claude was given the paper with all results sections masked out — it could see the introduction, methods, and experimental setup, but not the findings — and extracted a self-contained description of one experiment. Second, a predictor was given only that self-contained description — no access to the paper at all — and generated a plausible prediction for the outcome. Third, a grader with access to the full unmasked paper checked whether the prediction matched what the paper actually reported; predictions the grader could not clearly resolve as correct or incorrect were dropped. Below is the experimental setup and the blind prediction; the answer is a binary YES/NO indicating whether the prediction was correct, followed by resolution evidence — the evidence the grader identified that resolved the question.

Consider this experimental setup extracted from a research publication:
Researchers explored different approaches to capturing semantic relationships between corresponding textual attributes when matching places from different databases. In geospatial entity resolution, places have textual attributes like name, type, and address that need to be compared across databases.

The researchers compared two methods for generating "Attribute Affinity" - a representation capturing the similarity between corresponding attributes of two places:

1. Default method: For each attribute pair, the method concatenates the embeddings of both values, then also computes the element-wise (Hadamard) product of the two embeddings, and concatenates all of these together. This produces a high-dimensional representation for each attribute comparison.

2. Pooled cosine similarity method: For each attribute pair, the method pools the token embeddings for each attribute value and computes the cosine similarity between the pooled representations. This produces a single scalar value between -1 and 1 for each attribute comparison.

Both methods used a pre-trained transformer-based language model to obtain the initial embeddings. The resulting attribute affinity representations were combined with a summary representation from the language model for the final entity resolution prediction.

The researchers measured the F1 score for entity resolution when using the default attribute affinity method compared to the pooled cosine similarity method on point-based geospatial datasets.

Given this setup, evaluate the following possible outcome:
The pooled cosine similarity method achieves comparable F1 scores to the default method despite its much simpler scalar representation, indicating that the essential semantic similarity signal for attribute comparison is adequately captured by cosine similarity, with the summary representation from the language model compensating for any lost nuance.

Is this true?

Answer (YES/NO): NO